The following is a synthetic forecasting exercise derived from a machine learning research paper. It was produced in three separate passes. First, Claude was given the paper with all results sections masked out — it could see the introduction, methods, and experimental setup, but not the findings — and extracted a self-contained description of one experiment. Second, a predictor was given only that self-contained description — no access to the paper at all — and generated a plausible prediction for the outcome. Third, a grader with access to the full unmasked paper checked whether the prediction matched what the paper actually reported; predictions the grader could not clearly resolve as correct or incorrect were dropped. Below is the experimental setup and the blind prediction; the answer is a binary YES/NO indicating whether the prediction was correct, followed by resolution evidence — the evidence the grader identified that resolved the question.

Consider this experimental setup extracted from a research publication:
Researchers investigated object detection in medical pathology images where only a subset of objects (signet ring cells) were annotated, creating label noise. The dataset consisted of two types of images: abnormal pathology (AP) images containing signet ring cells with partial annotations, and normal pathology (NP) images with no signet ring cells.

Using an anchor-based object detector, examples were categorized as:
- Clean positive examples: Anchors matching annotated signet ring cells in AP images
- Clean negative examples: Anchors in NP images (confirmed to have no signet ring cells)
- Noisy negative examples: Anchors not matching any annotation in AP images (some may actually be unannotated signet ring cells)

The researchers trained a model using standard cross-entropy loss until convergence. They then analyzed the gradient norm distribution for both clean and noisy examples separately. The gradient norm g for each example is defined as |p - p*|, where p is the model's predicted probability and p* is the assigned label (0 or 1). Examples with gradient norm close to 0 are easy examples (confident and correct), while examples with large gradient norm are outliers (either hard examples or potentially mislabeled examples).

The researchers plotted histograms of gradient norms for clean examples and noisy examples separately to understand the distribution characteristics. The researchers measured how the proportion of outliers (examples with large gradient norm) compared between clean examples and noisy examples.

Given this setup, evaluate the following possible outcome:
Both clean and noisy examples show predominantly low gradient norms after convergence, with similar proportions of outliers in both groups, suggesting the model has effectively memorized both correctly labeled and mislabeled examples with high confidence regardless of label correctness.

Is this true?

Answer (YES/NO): NO